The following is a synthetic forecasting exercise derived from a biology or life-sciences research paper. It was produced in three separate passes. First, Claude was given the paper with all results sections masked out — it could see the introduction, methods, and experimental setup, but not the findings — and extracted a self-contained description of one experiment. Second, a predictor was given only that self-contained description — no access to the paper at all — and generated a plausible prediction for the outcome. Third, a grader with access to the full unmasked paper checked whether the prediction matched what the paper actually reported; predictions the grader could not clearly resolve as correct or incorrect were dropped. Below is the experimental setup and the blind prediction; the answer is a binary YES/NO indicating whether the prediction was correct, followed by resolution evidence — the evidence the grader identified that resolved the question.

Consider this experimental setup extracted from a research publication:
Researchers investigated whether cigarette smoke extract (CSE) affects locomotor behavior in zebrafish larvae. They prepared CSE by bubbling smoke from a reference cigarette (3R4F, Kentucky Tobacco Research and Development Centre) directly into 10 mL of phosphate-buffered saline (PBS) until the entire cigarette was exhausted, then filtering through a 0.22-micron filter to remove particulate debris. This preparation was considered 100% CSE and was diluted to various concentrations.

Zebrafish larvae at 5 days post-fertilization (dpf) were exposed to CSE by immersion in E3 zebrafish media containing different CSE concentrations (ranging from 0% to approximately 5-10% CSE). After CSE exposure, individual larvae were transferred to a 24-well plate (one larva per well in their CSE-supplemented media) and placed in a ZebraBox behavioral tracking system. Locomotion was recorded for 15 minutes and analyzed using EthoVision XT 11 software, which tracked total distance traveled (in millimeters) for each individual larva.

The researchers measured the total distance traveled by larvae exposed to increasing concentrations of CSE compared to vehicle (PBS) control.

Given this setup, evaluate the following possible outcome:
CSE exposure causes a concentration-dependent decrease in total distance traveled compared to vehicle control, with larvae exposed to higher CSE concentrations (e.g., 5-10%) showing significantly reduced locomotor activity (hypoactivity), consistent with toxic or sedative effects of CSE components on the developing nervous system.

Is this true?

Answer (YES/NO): NO